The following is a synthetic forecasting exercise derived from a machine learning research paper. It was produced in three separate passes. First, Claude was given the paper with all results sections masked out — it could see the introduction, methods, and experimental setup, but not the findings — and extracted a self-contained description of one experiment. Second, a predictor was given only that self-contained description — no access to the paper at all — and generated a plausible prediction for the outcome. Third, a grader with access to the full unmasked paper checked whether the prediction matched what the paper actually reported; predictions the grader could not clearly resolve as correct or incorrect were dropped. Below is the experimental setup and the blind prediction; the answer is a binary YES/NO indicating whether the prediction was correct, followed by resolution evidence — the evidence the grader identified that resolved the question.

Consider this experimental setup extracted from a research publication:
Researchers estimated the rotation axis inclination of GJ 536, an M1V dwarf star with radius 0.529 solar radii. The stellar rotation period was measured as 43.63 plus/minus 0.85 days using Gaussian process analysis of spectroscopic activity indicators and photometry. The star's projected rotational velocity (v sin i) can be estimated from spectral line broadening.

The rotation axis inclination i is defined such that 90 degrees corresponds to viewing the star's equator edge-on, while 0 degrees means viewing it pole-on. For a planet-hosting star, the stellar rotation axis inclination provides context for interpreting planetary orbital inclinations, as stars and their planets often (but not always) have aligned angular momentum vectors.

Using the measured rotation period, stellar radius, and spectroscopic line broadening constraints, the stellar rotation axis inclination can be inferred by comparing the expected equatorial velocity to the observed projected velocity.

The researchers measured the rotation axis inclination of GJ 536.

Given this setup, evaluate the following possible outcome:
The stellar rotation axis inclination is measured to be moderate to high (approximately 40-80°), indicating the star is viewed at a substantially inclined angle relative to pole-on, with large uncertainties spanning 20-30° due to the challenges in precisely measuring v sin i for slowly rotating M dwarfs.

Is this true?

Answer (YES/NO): NO